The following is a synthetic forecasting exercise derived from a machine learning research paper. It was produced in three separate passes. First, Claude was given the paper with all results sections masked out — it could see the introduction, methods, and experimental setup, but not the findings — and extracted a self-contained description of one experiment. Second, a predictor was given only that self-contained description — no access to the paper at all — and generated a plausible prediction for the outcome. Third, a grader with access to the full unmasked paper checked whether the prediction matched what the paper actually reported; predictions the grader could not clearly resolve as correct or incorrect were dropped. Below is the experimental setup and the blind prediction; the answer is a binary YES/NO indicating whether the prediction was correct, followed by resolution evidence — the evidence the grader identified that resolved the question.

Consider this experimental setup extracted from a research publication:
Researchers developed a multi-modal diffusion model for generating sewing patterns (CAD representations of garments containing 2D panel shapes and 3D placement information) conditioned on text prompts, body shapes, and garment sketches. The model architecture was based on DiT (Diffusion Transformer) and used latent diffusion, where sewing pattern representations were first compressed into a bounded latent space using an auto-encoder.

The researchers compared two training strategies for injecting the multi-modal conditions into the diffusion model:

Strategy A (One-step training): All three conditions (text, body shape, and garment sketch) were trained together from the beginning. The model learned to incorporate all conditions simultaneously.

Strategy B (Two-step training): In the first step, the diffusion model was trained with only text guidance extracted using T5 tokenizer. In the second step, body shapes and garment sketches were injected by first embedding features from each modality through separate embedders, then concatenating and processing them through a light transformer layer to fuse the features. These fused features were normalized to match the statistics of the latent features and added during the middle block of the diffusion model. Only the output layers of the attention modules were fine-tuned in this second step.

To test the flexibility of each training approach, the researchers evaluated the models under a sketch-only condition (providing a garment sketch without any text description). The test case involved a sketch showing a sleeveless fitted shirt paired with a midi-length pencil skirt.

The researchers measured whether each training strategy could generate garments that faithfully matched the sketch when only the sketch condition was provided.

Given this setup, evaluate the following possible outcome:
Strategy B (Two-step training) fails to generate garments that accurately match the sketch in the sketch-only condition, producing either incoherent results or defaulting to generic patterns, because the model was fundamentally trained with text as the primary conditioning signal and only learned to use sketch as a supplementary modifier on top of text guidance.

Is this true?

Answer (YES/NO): NO